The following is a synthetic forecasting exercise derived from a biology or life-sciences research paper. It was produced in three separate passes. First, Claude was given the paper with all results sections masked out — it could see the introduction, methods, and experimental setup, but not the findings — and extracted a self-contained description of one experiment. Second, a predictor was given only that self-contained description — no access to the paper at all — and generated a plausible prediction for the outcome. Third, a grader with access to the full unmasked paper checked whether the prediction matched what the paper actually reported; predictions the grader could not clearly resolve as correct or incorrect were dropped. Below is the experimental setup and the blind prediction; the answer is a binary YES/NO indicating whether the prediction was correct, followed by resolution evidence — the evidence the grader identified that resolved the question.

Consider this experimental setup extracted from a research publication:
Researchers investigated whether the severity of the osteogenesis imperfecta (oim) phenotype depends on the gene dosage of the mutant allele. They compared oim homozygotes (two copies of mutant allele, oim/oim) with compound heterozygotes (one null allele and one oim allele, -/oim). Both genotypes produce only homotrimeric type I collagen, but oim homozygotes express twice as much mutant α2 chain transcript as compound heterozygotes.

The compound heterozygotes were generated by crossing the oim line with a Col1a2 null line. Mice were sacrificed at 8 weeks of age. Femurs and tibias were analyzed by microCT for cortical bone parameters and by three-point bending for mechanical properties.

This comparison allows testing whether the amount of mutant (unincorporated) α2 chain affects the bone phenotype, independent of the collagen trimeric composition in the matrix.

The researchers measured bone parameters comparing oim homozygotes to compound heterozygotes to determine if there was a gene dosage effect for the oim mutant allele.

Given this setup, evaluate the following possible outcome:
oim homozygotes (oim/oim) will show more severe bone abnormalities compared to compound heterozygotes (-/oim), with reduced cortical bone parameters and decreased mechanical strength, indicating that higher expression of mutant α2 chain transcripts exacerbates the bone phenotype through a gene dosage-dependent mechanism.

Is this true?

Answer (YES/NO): NO